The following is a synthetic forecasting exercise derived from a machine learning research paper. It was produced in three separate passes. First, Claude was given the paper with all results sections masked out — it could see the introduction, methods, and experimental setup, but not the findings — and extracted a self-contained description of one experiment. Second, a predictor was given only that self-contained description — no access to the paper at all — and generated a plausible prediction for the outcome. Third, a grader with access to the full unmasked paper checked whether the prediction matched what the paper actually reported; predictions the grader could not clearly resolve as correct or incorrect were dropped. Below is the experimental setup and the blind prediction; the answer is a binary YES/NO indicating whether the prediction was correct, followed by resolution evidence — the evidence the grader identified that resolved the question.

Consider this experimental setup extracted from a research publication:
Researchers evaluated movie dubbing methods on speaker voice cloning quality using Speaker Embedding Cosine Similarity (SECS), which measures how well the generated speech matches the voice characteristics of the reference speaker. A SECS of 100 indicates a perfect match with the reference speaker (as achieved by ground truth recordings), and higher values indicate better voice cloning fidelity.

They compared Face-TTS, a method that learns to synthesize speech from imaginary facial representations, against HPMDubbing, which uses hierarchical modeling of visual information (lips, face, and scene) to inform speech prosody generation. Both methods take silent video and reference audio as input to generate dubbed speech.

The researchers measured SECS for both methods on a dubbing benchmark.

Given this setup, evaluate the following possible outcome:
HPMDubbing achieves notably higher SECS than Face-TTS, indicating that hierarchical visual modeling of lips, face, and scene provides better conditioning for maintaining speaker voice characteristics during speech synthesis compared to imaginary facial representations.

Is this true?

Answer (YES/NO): YES